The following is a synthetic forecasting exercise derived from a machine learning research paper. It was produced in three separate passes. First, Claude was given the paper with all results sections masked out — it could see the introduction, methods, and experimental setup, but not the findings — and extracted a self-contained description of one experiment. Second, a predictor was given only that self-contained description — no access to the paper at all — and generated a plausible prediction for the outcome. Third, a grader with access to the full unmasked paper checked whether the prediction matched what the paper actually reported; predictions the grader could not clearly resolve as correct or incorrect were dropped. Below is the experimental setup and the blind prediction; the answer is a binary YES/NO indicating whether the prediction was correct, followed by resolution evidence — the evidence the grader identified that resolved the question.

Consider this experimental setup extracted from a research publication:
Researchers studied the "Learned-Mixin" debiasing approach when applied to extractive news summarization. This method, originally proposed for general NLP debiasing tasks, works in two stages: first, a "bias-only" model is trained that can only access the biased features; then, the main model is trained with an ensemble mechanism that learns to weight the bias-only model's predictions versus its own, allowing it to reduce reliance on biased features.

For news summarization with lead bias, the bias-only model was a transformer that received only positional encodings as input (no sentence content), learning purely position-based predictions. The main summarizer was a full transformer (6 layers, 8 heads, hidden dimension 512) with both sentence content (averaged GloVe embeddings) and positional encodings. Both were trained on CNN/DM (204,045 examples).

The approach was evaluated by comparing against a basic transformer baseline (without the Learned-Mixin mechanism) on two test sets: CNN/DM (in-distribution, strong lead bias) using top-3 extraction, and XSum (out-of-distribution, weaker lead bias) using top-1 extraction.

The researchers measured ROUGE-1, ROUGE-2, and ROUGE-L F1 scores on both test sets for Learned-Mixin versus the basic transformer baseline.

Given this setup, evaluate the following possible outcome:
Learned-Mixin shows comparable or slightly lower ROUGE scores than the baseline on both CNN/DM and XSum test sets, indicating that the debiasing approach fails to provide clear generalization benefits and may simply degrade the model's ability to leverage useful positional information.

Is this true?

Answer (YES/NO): YES